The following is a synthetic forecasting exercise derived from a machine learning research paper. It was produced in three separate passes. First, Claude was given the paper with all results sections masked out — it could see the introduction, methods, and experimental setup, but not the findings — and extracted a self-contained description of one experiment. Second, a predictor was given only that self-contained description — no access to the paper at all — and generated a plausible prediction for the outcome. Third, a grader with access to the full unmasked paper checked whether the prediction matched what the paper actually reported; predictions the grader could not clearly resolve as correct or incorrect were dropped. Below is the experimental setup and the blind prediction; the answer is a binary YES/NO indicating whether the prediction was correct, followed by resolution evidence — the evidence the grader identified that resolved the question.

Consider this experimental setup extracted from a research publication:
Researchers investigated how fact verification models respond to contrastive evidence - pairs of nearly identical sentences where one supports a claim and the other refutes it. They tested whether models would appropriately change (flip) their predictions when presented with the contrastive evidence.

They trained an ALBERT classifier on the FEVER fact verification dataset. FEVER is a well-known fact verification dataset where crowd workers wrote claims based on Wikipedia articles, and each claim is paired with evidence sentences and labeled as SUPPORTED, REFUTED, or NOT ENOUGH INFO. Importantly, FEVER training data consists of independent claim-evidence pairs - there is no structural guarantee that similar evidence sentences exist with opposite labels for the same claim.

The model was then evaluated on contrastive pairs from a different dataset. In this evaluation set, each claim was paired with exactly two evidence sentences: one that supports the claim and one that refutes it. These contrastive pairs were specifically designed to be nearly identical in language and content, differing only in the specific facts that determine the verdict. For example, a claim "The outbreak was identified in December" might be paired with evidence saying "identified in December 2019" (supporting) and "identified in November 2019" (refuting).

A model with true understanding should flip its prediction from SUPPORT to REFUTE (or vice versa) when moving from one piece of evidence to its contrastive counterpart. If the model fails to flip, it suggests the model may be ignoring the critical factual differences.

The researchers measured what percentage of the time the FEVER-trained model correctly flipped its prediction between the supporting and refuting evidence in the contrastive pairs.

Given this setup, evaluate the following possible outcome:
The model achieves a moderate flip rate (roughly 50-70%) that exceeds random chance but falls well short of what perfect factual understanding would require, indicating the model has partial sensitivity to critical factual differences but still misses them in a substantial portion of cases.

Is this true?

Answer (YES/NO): YES